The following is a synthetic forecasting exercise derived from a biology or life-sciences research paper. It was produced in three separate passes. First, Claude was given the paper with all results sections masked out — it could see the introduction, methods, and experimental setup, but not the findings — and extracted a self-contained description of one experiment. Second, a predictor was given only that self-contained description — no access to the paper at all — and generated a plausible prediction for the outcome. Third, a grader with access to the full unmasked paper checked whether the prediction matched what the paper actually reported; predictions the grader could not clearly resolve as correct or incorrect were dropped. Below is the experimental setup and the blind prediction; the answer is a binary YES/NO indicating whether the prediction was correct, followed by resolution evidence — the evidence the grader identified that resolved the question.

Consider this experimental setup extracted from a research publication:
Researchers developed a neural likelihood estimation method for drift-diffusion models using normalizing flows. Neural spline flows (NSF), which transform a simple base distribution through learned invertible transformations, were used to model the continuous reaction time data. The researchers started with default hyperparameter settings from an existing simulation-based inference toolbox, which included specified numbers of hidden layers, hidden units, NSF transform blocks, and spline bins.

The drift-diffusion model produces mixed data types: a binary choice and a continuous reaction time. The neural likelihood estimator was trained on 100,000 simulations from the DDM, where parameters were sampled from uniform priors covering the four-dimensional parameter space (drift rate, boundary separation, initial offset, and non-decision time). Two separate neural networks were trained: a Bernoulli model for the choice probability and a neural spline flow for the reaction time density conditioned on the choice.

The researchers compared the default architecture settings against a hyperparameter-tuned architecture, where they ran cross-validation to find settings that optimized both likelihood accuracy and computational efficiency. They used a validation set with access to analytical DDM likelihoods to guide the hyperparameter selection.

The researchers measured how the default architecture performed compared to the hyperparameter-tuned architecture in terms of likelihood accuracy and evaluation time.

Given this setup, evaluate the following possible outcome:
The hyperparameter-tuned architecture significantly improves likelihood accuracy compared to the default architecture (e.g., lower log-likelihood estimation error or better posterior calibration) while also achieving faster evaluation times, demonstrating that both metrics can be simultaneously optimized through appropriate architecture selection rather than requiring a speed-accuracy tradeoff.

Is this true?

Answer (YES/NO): NO